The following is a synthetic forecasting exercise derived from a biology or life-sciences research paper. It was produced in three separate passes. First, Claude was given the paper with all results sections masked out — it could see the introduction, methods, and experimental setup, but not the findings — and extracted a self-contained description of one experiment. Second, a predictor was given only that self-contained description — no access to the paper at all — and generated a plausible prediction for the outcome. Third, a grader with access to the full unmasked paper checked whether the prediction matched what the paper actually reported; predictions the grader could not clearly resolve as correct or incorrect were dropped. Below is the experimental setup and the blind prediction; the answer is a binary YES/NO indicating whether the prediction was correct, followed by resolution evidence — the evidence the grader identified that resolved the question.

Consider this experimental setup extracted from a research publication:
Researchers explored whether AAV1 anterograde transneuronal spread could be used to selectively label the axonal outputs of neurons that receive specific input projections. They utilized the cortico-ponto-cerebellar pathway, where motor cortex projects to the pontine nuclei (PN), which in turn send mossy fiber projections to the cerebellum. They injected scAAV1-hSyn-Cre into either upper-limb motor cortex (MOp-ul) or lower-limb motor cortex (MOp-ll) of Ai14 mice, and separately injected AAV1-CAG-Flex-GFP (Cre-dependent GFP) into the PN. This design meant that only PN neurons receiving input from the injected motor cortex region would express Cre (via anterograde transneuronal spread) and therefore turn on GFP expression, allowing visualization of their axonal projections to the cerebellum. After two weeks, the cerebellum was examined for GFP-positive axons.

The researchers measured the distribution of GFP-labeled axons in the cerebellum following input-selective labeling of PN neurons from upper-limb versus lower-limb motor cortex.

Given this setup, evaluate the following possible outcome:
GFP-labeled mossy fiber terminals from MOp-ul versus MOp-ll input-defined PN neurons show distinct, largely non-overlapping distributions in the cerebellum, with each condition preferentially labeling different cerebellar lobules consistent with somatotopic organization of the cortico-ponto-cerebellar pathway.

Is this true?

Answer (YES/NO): YES